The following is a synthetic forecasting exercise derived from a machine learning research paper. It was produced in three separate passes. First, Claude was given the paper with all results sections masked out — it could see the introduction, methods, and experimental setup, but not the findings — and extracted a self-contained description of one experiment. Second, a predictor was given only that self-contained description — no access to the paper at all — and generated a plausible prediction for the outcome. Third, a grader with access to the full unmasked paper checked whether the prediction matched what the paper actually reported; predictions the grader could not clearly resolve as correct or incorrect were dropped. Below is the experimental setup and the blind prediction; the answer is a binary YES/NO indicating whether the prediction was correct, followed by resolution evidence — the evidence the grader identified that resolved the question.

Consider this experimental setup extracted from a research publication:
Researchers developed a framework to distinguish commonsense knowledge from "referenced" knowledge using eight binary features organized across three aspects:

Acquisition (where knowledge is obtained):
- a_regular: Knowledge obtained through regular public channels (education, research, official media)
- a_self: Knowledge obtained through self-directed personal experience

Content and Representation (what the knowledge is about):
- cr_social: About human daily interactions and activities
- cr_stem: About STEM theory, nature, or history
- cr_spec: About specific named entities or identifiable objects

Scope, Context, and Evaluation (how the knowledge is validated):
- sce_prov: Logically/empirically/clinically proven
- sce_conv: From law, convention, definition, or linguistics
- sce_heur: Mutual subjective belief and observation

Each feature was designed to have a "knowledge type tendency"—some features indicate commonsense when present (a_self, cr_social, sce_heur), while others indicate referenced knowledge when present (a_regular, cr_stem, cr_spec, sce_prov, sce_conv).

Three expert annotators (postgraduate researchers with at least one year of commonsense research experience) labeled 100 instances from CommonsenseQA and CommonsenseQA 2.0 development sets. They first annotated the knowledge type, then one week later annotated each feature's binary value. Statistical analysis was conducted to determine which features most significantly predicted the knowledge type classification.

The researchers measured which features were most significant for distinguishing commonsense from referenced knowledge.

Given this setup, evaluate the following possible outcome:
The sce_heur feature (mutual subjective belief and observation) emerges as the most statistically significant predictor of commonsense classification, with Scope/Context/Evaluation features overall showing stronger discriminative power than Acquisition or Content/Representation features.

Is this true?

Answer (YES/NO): NO